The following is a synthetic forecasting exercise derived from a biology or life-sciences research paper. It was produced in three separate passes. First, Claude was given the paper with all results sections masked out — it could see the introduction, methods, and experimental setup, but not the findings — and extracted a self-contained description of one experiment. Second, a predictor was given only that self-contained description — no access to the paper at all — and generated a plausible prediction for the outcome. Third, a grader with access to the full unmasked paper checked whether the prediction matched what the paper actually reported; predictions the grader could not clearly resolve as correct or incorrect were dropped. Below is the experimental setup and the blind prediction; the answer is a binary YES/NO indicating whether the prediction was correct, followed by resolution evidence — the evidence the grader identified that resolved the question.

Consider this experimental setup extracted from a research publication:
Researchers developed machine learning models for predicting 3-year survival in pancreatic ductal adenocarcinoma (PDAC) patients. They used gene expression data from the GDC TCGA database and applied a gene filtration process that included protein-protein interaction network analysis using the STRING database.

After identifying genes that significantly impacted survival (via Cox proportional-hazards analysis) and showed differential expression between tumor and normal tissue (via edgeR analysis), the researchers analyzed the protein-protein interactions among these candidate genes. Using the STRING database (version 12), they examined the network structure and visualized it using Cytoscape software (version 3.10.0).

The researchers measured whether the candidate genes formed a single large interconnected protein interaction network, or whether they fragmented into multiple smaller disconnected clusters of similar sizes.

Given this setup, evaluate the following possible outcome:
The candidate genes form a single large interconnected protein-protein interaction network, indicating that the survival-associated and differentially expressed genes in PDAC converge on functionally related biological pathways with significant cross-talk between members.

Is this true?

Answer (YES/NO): YES